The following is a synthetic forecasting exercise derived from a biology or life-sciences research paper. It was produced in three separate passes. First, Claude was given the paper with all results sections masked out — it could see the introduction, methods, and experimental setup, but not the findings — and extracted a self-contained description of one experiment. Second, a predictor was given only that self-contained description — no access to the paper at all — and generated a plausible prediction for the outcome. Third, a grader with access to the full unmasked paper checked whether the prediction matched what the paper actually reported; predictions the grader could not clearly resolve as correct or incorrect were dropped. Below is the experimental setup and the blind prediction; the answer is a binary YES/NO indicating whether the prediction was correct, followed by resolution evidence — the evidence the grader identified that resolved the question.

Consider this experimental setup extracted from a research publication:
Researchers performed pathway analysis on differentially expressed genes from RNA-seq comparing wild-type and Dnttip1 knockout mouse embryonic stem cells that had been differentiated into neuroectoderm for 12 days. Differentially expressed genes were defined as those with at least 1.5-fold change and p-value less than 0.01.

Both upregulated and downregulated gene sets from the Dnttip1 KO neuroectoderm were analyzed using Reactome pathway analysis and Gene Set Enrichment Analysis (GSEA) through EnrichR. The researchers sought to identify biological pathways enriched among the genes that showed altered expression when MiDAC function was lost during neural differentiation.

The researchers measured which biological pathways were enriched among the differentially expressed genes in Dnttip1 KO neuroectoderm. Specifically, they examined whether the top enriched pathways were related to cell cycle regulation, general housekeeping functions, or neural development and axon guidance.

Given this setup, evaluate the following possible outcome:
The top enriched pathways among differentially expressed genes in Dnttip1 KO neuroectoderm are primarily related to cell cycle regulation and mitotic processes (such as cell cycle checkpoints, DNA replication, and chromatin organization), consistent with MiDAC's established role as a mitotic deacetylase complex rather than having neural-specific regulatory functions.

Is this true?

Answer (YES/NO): NO